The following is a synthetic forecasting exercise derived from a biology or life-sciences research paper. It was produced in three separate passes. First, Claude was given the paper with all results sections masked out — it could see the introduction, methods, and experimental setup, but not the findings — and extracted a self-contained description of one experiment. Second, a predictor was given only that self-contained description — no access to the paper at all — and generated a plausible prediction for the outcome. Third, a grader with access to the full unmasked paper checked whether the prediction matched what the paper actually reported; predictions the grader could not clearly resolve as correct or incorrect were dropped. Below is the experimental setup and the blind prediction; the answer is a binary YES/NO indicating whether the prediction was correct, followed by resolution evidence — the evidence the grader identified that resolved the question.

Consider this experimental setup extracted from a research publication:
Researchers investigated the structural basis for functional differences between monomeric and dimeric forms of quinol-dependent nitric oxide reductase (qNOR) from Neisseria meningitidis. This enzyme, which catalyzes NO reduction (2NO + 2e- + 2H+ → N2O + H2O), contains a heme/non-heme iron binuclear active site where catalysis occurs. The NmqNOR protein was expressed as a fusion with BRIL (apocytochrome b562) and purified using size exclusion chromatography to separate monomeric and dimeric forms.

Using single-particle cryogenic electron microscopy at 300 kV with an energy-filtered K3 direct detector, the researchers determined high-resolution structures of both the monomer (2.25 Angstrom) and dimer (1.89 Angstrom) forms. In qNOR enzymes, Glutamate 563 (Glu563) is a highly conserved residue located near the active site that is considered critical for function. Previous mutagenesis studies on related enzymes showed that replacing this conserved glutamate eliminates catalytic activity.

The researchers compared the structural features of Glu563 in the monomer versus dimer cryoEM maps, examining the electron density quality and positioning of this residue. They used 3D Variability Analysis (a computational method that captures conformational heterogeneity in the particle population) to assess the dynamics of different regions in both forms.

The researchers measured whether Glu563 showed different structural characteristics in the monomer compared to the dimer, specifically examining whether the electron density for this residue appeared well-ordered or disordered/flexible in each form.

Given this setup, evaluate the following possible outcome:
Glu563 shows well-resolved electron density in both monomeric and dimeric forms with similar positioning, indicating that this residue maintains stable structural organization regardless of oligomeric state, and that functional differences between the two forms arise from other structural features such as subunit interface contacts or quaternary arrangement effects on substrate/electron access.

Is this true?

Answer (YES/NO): NO